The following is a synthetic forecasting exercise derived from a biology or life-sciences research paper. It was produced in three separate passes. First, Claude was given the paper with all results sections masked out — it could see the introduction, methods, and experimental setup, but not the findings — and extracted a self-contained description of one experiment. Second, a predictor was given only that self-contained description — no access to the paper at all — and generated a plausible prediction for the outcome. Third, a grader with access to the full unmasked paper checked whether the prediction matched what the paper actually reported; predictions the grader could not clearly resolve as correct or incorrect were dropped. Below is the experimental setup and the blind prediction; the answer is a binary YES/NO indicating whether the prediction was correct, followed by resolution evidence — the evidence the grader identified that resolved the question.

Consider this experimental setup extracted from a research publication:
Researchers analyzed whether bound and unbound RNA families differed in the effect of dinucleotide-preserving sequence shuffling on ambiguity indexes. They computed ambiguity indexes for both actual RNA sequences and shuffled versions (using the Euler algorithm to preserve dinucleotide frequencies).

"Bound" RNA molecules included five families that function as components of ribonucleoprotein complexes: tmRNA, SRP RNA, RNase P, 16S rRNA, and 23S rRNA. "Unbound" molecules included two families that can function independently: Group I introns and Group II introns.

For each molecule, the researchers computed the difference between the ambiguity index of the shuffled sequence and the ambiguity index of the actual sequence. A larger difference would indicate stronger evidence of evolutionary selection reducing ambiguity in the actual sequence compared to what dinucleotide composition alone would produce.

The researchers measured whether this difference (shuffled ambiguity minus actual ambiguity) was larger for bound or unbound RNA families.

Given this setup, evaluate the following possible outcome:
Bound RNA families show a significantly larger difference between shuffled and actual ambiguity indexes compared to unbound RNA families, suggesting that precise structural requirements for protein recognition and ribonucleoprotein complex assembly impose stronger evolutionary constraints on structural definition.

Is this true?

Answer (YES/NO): NO